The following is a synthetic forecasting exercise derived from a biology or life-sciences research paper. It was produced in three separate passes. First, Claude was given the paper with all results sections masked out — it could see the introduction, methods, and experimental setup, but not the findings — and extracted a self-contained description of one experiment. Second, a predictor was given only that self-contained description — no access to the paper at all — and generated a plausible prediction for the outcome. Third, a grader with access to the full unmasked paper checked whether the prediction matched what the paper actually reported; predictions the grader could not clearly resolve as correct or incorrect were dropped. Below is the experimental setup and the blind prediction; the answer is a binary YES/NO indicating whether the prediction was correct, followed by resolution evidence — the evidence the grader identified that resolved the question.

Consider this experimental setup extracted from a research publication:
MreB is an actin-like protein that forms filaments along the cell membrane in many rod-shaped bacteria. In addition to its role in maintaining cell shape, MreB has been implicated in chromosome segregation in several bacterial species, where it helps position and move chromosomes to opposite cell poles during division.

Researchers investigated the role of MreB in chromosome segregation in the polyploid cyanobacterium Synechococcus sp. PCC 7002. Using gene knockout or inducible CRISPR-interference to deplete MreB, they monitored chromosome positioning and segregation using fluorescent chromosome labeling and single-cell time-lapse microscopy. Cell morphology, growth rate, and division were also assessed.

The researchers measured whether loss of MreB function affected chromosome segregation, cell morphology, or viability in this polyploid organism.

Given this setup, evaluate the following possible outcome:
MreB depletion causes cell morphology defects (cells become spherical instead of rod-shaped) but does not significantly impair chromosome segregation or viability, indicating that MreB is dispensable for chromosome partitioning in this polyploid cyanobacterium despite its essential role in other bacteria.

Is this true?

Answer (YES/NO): NO